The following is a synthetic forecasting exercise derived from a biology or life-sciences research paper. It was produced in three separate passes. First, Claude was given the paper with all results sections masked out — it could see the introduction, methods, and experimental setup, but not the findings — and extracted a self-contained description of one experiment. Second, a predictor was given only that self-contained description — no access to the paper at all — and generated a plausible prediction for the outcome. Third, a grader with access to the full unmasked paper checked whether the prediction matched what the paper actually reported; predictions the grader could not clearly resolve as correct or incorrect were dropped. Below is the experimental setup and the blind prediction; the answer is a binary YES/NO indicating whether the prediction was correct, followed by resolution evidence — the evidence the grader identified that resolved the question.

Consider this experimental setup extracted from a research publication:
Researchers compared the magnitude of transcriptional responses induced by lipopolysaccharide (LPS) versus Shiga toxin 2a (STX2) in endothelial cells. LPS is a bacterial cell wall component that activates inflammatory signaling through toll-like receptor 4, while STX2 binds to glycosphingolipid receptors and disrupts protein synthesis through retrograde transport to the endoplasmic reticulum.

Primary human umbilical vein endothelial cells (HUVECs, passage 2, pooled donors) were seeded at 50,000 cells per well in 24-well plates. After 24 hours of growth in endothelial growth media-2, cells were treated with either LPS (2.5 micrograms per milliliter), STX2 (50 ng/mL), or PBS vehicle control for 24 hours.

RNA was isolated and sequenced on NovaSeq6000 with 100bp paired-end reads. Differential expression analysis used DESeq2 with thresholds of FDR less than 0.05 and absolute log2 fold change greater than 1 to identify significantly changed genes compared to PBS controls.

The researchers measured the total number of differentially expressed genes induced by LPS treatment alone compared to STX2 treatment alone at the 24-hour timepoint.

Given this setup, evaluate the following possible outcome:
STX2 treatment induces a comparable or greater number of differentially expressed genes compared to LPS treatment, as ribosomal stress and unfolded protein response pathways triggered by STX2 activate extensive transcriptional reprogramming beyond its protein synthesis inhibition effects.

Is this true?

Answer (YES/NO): YES